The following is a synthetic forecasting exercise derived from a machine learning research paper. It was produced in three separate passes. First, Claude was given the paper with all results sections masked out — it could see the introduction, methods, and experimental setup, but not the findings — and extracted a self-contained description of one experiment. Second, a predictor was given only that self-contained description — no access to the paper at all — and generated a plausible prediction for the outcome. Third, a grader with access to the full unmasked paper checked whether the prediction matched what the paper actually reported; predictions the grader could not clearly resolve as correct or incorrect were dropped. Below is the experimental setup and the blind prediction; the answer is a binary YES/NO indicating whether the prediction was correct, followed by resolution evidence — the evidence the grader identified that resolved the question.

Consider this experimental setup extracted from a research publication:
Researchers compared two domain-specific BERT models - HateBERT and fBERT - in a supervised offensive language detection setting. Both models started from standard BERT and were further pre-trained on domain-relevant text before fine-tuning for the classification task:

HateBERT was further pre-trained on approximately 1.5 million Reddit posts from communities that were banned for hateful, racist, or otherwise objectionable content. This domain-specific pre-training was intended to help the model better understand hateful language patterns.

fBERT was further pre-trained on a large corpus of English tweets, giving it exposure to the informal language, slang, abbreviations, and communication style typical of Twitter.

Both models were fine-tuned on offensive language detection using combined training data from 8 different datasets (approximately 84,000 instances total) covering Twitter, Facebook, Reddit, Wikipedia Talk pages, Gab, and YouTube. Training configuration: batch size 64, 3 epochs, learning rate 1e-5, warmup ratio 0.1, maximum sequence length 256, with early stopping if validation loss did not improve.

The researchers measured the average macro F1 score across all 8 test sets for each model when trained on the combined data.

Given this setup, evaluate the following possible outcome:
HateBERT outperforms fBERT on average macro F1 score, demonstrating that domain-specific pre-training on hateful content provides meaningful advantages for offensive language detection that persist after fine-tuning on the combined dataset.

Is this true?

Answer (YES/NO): NO